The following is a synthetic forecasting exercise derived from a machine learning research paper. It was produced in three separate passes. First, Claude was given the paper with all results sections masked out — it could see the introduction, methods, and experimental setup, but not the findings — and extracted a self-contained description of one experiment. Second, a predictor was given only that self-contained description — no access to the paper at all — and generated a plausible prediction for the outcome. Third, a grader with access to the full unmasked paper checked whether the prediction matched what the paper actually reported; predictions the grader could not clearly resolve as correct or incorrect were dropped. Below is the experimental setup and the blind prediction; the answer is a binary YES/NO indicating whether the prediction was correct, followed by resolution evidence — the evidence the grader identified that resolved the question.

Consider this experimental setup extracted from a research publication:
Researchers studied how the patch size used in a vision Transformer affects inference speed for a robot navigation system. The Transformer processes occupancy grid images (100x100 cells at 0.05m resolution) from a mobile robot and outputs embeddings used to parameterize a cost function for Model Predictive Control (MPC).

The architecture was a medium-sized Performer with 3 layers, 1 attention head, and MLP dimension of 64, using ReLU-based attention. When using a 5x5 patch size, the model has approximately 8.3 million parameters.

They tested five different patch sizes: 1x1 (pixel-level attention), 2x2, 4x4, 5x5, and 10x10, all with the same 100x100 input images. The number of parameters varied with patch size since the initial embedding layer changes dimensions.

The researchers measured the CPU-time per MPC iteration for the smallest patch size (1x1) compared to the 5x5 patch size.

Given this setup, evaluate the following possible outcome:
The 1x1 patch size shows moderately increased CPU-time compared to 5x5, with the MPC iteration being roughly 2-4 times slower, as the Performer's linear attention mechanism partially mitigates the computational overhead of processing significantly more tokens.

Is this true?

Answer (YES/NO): NO